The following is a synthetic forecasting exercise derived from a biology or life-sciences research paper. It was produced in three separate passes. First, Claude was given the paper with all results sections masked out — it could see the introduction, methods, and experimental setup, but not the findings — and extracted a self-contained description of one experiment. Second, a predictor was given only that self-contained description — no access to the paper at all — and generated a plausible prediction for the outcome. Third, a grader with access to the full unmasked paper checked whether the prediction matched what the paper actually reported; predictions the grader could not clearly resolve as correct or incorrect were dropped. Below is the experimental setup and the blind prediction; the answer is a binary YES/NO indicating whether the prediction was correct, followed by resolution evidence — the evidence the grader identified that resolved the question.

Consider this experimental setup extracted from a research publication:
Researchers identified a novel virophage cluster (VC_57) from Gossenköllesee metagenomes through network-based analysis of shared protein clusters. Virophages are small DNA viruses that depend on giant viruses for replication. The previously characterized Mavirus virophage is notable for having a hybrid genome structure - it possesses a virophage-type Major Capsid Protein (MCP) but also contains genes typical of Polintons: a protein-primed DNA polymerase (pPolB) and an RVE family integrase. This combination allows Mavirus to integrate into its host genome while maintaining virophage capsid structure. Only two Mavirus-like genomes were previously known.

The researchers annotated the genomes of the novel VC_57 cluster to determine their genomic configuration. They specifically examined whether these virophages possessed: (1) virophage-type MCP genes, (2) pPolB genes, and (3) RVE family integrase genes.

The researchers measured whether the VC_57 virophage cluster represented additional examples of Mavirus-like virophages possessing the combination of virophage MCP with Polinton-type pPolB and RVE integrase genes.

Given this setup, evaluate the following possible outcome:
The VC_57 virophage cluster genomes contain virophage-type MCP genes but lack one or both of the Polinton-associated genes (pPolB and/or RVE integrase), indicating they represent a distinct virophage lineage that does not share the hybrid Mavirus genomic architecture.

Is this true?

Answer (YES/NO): NO